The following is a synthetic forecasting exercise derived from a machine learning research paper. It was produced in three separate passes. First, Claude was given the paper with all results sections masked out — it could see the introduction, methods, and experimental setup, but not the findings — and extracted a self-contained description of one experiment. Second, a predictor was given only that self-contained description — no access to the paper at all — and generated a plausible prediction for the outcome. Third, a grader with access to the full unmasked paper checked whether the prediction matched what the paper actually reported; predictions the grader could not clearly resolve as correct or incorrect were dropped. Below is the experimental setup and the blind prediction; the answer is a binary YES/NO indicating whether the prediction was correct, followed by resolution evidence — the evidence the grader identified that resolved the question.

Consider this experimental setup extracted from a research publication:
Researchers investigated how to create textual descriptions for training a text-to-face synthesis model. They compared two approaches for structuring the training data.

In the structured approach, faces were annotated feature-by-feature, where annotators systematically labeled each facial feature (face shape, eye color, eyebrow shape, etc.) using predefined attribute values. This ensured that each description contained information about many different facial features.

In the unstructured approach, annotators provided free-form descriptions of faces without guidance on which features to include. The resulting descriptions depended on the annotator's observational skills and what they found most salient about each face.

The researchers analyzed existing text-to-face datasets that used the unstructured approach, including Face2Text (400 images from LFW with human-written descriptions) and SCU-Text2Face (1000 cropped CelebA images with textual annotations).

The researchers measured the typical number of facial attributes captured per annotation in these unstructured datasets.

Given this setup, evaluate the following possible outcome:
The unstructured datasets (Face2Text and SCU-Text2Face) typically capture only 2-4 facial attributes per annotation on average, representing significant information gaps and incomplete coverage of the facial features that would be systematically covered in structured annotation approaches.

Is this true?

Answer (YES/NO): NO